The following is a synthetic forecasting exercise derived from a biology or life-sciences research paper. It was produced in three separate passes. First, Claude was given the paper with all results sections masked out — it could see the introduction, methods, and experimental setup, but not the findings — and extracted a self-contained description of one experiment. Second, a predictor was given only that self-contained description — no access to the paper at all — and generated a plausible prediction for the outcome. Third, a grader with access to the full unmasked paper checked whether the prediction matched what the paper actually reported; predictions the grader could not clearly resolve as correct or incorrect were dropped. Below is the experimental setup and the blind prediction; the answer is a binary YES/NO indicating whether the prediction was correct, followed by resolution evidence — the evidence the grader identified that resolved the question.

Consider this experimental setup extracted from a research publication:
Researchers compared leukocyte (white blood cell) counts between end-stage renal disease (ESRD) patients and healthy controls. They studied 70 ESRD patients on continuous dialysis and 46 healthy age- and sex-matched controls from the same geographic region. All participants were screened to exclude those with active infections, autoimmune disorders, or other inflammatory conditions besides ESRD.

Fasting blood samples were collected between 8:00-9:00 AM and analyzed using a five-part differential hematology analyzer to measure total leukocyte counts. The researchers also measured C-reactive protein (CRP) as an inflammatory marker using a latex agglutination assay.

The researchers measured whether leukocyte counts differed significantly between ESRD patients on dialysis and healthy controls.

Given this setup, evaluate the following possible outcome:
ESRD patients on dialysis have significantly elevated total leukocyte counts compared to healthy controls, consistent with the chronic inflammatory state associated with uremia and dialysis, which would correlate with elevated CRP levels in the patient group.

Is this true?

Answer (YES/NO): NO